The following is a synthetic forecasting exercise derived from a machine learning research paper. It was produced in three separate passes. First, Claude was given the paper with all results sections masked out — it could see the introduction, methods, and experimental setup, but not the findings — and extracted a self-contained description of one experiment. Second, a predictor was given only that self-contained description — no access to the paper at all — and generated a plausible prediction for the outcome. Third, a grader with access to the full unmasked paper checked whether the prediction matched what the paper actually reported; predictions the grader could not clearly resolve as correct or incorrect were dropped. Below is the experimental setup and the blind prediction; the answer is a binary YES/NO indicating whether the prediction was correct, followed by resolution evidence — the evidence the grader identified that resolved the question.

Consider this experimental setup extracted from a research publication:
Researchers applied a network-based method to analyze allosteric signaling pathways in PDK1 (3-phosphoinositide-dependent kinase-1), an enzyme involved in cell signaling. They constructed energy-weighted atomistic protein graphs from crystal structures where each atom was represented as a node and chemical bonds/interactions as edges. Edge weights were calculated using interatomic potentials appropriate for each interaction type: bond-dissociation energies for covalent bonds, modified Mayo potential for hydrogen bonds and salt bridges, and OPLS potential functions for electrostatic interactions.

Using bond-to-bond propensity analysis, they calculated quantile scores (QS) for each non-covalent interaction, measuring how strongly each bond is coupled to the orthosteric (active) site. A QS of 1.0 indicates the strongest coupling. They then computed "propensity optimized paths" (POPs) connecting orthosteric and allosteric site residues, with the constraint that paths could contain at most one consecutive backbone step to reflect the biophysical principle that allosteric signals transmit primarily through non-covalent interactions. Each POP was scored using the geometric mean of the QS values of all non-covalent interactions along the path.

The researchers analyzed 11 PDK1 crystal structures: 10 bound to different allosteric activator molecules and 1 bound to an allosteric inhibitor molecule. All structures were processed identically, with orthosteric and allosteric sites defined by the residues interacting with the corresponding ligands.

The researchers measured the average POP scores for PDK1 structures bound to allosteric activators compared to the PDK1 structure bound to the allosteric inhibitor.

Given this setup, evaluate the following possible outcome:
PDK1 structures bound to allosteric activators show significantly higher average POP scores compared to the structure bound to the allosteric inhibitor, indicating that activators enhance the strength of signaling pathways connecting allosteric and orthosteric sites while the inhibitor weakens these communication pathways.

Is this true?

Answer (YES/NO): NO